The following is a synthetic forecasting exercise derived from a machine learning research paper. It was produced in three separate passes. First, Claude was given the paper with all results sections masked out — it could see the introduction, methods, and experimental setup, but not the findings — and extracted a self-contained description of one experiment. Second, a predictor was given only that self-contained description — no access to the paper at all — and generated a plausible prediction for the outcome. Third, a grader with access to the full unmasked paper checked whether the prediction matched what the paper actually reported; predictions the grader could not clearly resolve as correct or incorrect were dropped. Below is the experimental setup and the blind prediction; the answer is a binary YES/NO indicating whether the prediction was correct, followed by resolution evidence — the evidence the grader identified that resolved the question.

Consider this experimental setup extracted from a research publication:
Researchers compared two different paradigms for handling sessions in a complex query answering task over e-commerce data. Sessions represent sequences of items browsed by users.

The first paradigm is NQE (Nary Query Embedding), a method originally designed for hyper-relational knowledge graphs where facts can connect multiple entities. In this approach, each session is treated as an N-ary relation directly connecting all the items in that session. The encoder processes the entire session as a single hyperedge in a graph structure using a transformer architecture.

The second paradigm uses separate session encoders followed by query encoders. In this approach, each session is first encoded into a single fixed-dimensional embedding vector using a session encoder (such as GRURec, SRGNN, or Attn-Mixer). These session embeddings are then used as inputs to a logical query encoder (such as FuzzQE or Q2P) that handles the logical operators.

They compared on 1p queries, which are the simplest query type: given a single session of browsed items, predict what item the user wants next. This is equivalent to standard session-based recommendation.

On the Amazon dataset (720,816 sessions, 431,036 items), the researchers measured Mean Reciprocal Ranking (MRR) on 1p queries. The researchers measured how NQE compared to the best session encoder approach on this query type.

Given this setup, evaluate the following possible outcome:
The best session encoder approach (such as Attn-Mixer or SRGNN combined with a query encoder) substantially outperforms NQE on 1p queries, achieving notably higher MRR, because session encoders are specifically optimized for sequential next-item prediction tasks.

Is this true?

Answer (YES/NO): YES